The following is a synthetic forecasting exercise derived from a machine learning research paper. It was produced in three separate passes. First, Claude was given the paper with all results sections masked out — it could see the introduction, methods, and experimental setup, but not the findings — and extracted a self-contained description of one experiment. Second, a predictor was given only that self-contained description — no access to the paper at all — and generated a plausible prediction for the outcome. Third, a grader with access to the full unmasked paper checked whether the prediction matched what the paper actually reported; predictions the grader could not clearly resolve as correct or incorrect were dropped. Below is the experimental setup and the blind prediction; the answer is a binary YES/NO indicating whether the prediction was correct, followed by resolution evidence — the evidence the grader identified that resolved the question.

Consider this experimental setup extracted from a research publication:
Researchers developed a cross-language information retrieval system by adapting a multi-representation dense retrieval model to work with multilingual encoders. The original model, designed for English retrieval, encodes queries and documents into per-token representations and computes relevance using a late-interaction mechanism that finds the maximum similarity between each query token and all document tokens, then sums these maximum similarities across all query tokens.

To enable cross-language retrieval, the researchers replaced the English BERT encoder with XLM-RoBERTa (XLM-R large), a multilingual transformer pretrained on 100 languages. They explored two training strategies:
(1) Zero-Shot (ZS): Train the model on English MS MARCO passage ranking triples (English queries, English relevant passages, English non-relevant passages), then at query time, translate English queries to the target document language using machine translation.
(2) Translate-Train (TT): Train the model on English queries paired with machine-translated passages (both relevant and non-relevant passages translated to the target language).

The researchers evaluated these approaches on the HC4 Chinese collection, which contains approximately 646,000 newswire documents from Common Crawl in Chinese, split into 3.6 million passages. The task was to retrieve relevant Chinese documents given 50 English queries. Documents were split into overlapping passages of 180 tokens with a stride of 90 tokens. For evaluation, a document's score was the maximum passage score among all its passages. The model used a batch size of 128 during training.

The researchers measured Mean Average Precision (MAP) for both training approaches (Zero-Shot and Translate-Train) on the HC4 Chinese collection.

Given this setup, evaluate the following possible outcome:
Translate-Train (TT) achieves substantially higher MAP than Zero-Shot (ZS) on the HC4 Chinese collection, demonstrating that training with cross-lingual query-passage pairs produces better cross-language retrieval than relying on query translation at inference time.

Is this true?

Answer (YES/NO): NO